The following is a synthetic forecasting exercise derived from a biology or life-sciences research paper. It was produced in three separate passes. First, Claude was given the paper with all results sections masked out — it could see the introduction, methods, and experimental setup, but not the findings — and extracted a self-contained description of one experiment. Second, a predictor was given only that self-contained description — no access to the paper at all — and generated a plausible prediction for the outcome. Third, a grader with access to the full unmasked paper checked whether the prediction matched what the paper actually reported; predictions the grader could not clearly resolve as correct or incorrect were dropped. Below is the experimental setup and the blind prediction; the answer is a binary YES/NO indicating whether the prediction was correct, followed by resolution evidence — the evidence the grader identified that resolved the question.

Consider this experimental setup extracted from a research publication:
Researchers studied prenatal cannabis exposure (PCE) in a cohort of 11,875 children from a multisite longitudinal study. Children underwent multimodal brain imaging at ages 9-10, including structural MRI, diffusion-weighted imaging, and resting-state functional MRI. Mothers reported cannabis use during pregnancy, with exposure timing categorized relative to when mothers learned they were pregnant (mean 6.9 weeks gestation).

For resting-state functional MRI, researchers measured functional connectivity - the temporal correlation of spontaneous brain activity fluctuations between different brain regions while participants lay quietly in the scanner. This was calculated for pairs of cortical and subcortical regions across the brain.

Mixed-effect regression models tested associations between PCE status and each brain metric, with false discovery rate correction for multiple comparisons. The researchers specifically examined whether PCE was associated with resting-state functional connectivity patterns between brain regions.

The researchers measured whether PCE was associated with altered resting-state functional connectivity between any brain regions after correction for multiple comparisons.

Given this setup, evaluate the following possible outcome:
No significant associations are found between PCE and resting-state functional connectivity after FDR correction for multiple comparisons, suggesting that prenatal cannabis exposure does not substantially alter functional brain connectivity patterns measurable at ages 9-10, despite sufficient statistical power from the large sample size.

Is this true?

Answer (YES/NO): NO